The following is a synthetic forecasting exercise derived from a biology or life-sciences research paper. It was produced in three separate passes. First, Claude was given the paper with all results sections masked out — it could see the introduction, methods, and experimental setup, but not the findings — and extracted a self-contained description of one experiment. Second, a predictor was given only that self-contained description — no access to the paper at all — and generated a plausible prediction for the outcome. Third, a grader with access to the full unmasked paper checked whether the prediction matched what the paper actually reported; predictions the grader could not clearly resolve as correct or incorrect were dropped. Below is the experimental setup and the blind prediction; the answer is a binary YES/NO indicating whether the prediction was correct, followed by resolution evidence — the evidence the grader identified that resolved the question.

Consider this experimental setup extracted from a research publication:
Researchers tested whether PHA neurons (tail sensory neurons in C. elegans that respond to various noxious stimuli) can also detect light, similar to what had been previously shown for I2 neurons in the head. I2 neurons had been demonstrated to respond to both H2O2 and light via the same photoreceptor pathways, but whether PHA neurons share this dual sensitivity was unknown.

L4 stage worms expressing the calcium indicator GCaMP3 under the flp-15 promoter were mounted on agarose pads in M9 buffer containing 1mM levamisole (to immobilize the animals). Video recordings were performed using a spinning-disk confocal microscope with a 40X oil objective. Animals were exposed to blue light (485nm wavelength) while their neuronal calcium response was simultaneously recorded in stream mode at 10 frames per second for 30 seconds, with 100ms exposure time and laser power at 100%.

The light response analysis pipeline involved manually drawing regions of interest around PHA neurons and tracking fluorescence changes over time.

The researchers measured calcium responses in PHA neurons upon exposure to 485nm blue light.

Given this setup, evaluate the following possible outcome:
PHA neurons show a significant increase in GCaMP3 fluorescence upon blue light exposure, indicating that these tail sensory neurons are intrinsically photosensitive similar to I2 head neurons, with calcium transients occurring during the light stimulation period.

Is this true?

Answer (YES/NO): YES